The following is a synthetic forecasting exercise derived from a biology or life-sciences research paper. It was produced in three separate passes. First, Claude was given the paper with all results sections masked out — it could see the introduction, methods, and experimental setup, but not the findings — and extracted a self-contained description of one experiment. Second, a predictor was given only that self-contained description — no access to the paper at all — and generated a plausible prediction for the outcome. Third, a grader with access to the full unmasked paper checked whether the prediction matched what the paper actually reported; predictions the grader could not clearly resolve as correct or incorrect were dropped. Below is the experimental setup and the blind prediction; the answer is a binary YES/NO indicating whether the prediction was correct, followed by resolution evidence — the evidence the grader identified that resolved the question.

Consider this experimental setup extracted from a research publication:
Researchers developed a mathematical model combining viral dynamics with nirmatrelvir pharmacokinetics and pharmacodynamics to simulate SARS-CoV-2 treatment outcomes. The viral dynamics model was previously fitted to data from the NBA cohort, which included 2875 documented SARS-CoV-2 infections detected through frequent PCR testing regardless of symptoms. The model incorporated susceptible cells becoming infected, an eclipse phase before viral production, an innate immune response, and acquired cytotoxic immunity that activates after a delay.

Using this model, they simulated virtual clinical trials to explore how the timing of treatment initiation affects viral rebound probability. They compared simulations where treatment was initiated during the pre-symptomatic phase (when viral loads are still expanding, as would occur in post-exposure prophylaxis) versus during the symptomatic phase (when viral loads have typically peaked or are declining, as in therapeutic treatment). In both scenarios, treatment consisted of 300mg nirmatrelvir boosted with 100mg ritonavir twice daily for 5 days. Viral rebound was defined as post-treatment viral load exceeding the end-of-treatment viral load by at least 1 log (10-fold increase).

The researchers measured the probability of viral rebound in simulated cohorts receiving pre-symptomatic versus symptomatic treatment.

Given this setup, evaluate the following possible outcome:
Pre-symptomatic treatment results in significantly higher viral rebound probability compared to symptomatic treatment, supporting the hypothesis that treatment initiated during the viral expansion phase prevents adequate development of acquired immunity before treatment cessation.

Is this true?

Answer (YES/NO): NO